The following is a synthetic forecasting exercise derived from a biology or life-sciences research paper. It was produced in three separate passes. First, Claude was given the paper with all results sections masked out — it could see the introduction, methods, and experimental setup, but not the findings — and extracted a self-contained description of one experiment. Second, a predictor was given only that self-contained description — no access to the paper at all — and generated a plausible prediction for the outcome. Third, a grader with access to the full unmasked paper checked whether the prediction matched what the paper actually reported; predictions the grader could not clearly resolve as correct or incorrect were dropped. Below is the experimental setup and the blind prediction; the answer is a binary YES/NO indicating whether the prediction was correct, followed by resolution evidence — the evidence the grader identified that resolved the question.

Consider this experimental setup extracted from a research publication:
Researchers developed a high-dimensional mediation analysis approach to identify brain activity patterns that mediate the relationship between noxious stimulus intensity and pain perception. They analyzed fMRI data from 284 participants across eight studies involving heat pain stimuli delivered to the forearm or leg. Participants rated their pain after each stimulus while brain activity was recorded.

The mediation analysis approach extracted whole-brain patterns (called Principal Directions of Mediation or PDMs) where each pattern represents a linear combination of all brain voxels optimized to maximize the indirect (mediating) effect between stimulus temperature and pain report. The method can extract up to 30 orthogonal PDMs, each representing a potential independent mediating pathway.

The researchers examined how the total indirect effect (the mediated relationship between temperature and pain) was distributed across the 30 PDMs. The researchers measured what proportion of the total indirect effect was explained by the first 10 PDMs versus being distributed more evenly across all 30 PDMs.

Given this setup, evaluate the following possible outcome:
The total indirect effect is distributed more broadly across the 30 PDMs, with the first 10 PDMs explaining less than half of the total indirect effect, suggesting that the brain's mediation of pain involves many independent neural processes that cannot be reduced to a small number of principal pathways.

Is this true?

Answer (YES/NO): NO